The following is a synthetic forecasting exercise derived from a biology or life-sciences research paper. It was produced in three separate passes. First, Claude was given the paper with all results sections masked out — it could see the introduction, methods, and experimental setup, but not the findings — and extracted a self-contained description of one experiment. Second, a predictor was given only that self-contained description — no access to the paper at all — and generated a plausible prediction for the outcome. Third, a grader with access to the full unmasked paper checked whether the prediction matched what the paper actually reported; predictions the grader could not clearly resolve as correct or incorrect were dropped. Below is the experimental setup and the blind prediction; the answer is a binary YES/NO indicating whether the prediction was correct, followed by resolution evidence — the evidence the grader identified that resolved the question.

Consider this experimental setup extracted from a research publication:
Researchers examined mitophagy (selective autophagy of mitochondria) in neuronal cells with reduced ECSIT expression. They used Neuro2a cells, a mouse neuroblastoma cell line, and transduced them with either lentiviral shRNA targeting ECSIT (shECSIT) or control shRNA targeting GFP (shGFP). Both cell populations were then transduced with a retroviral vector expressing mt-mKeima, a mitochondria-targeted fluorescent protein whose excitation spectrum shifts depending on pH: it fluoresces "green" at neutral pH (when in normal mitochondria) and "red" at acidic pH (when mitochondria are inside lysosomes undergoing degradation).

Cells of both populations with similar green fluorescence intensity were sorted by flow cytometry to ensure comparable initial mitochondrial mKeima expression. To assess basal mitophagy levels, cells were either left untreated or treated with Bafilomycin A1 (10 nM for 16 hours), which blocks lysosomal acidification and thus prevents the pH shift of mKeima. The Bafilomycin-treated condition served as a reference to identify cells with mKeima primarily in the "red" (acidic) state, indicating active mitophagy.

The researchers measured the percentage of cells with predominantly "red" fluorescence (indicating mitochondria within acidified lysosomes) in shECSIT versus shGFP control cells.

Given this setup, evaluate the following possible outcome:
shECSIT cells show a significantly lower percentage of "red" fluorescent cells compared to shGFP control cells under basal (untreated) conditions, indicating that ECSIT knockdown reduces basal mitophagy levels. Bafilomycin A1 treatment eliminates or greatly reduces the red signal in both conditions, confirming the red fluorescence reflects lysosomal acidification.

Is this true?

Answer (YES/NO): YES